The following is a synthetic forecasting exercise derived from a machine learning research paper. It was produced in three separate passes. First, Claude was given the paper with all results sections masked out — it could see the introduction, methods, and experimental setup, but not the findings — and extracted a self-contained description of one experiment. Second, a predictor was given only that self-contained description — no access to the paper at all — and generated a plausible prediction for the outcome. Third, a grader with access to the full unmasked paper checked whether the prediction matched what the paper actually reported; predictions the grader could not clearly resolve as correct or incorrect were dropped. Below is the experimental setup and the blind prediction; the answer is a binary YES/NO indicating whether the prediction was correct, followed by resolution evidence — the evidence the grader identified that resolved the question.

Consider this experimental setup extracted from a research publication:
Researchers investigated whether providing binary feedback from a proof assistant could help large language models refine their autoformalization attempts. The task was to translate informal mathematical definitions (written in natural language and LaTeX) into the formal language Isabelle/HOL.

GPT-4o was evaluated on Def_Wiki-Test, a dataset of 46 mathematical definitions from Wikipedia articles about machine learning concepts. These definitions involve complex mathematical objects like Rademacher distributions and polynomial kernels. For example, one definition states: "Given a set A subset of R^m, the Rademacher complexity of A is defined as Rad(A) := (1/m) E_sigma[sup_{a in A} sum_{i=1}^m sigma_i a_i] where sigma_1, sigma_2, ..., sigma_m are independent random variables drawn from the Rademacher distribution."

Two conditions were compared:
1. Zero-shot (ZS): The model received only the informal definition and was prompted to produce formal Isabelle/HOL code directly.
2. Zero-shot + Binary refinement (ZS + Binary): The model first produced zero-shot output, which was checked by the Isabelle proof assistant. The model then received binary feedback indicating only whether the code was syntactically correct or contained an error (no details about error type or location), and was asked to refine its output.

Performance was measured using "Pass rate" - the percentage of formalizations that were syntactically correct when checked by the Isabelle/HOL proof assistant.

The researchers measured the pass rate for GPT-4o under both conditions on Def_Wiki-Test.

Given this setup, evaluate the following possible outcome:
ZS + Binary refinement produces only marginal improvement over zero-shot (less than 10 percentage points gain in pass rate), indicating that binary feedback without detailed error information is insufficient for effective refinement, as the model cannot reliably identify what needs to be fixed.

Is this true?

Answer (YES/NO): YES